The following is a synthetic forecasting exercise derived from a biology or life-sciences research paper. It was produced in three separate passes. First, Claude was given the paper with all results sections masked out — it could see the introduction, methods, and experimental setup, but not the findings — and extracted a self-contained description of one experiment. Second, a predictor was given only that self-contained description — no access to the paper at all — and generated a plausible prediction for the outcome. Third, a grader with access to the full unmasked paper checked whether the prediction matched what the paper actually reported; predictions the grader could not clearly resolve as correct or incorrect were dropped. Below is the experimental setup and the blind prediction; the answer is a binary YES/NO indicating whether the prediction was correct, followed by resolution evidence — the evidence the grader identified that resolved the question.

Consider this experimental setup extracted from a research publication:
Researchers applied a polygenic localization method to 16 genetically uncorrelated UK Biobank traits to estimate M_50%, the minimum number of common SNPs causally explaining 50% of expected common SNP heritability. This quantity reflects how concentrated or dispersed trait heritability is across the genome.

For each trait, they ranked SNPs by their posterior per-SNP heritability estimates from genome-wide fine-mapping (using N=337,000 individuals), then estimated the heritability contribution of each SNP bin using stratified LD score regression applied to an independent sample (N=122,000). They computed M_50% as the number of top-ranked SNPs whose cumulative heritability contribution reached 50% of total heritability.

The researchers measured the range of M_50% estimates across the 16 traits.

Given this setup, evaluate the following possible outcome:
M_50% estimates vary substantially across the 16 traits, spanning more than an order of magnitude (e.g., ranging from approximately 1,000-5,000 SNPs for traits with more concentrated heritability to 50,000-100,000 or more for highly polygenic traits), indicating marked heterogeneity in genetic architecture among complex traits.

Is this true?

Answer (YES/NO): NO